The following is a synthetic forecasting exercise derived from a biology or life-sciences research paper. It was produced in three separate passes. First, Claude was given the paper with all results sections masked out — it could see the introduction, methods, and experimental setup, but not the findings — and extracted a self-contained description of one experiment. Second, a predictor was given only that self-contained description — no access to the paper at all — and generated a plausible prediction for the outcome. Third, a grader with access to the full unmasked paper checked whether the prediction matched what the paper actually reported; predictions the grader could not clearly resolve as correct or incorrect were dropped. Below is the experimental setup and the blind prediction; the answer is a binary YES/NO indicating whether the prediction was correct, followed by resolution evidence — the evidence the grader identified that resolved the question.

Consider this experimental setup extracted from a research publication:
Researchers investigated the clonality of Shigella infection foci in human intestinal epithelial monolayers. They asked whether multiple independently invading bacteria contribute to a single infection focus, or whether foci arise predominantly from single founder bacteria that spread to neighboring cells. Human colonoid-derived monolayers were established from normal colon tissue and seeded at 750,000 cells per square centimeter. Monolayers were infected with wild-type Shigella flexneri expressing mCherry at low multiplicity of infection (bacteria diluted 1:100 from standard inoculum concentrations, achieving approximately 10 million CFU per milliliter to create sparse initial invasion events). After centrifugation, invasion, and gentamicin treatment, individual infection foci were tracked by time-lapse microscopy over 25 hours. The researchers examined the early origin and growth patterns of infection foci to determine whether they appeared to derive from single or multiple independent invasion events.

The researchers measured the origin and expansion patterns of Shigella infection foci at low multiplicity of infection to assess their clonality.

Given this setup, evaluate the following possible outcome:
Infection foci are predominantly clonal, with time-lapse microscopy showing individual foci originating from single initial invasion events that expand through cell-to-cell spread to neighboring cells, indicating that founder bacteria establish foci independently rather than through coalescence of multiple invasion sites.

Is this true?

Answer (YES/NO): YES